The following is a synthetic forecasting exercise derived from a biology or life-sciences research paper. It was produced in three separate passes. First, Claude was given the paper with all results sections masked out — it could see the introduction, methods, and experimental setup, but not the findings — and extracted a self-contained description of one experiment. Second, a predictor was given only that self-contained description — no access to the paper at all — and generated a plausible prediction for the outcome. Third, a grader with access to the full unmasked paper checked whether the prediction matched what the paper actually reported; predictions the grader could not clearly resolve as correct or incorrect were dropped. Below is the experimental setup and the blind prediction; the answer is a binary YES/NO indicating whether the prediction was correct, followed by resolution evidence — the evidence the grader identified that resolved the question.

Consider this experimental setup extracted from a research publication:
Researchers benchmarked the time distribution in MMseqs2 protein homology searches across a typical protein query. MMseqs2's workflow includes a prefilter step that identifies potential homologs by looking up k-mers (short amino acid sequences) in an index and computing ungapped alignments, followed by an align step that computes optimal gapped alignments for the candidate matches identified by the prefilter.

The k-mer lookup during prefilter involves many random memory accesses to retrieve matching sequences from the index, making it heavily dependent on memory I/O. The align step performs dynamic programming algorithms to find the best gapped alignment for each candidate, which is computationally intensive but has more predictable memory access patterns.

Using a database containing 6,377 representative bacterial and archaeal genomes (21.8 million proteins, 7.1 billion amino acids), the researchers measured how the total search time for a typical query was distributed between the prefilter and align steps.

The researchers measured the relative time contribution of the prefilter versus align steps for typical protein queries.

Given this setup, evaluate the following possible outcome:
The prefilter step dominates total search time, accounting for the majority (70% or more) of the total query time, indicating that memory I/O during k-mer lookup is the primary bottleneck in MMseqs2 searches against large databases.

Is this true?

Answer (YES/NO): NO